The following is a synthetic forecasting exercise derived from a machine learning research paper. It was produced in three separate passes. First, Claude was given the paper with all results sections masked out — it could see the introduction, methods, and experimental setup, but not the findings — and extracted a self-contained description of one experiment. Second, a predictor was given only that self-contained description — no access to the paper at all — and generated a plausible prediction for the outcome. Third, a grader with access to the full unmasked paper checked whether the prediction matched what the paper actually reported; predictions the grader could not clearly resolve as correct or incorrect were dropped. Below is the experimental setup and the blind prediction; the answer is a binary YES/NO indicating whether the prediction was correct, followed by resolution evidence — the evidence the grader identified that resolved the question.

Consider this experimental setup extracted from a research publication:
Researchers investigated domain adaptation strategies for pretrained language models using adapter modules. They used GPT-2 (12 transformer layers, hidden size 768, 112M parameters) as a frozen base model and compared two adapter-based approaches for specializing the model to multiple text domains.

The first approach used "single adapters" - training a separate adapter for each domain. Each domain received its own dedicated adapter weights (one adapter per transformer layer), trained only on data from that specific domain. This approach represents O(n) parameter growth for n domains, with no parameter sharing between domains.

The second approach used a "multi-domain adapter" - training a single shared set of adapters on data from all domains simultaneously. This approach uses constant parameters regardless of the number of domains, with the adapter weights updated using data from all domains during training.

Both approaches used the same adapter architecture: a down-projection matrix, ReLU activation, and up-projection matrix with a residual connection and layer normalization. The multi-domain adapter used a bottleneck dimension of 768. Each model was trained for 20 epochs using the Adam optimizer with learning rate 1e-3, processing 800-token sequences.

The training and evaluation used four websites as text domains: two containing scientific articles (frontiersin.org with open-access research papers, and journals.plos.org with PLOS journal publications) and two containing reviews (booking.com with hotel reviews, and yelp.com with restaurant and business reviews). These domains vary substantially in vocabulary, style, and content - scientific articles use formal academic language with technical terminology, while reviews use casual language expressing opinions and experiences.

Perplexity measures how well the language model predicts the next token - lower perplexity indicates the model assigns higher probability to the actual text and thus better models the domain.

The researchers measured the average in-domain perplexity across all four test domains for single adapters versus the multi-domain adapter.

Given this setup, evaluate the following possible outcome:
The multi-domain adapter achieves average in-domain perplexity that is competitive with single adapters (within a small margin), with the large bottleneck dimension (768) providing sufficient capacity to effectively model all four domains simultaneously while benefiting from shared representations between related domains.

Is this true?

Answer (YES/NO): YES